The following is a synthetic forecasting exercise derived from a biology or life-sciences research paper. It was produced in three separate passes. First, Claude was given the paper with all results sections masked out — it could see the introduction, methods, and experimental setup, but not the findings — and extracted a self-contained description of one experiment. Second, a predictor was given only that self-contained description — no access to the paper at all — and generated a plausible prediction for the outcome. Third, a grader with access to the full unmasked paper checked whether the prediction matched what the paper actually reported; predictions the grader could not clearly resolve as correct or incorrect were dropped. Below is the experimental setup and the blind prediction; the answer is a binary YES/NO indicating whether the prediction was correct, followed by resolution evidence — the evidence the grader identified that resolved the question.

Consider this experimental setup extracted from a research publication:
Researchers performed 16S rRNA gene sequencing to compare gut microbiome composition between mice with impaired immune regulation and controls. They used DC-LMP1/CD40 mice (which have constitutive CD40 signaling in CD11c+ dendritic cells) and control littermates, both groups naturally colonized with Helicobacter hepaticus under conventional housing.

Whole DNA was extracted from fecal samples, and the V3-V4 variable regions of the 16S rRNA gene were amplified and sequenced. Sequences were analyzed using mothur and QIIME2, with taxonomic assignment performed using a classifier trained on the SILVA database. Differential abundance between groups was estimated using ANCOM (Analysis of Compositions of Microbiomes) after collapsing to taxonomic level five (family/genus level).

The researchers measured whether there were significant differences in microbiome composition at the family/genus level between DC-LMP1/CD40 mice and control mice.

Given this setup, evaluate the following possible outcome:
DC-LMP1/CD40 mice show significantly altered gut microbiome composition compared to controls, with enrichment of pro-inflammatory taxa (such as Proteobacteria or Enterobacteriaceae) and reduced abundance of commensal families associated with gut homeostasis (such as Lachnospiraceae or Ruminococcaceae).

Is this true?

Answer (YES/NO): NO